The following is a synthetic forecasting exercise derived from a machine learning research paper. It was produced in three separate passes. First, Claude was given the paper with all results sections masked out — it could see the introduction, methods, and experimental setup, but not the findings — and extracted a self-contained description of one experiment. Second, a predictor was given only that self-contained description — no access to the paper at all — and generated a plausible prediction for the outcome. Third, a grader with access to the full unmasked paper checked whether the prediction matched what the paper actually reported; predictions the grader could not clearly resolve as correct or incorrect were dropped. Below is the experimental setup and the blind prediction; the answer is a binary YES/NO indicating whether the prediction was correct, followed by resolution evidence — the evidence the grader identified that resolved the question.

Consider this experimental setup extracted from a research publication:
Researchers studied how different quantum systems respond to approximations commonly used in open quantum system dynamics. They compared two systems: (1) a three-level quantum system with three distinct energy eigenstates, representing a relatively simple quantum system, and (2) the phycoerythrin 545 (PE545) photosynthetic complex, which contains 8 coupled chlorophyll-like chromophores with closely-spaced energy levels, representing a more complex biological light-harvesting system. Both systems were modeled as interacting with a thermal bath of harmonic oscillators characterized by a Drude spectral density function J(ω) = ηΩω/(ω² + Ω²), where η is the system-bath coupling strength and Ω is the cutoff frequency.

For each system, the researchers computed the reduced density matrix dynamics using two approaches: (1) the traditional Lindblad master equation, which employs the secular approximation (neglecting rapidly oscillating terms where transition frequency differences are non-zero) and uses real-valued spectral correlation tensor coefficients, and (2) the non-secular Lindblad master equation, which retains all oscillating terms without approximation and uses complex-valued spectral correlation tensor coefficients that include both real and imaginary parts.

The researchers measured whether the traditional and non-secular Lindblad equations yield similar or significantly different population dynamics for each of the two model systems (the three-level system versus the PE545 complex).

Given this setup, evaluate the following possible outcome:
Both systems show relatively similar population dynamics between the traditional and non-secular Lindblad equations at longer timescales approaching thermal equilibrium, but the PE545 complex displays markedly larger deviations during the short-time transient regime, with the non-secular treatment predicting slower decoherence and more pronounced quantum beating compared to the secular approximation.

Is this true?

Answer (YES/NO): NO